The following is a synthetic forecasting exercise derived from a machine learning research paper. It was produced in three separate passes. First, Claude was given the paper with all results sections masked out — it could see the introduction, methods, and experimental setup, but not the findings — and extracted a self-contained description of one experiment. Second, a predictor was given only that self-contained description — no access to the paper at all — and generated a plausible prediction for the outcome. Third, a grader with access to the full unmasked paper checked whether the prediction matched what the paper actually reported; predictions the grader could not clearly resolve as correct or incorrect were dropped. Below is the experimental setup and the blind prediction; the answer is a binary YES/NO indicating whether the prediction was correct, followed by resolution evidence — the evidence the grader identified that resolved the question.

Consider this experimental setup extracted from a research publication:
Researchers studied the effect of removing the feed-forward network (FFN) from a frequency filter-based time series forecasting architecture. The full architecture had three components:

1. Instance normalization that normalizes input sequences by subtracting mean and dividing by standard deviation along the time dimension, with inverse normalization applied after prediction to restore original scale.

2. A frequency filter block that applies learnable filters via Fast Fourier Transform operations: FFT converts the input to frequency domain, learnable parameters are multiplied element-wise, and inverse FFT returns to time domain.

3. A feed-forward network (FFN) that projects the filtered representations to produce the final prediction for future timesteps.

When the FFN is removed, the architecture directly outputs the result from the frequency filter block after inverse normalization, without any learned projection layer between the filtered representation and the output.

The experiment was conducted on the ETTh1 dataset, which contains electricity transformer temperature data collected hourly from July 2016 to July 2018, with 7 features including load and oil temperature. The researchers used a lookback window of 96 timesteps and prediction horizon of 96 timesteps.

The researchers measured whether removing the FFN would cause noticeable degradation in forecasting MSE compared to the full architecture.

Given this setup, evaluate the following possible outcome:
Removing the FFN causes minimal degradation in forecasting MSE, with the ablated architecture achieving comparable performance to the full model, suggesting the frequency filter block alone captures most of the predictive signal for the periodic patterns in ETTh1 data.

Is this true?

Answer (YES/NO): NO